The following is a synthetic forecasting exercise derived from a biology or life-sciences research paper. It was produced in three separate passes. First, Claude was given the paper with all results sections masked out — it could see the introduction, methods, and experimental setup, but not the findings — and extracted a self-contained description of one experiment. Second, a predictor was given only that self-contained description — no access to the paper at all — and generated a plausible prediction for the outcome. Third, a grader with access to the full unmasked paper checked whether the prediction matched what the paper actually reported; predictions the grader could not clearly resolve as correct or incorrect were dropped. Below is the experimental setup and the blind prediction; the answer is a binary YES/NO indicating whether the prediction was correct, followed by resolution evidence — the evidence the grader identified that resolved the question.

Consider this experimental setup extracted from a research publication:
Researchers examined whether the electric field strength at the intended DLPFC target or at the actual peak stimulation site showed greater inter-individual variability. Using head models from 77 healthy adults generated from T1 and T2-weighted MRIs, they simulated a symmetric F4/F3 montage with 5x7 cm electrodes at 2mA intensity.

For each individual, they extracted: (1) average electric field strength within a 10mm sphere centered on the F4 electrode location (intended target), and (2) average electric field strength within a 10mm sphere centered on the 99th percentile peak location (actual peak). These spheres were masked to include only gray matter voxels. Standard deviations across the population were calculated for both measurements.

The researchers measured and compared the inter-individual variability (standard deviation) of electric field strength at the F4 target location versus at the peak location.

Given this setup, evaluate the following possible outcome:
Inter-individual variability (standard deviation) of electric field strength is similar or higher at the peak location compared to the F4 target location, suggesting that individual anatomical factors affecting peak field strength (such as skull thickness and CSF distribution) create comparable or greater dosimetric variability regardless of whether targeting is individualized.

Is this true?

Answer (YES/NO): YES